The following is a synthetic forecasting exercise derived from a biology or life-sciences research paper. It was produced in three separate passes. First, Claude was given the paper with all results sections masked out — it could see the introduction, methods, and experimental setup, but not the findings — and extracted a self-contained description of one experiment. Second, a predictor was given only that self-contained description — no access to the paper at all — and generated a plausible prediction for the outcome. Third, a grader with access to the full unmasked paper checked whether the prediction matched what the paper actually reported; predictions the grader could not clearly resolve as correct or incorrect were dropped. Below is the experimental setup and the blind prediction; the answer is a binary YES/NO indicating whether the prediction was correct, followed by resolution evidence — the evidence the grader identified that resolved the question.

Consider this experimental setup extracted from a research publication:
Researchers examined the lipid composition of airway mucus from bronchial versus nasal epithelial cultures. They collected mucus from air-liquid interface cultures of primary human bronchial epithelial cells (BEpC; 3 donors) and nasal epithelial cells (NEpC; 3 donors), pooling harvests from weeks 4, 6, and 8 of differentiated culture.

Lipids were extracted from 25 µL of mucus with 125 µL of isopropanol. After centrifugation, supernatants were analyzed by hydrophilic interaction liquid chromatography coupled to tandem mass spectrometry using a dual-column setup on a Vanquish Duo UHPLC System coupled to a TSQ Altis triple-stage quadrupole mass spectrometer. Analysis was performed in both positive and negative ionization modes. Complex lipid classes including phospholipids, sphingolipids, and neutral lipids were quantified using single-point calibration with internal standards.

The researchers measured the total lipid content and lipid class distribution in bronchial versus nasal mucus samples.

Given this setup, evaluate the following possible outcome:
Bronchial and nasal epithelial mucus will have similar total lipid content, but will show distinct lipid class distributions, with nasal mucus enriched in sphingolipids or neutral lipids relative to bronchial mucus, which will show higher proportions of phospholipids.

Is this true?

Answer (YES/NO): NO